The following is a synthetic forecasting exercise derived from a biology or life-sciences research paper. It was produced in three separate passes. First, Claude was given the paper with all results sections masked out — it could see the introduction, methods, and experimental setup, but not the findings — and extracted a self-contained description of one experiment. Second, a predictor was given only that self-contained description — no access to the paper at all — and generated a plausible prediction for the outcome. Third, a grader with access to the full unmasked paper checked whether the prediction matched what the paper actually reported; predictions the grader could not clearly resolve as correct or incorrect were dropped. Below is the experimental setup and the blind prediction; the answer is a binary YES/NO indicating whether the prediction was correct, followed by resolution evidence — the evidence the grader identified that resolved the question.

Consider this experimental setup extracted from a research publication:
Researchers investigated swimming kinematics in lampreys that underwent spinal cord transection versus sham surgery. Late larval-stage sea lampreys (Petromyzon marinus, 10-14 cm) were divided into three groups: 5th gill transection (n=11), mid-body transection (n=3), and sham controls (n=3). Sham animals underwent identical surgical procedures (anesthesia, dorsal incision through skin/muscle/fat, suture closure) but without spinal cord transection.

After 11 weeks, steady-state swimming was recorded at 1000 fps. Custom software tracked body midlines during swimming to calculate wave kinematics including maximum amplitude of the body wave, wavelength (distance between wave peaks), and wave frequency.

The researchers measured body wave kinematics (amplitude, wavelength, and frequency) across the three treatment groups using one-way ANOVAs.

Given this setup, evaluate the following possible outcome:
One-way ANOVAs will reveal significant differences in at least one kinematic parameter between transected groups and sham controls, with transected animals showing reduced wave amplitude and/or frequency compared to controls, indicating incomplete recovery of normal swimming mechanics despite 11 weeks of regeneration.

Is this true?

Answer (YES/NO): YES